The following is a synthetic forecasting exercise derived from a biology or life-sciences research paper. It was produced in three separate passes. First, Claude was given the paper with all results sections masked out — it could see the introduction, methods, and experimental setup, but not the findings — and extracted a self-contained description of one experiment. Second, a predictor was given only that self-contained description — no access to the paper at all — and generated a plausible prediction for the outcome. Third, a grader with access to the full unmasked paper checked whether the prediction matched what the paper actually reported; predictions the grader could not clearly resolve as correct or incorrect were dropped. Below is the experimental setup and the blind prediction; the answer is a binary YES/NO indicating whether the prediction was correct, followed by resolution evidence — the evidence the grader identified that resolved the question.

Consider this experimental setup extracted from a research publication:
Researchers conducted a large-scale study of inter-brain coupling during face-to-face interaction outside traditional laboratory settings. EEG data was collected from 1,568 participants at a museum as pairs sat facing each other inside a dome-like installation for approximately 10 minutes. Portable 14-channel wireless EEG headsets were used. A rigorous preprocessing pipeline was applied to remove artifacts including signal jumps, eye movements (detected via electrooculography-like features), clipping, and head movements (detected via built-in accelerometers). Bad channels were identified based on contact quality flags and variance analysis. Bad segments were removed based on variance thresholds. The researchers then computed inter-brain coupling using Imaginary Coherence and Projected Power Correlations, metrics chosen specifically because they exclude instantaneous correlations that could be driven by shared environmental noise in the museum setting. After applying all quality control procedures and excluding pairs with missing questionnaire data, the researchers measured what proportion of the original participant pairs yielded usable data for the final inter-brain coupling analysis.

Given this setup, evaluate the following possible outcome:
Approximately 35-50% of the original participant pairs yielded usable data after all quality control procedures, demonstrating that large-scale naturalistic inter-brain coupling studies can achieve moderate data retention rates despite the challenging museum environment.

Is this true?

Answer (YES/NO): YES